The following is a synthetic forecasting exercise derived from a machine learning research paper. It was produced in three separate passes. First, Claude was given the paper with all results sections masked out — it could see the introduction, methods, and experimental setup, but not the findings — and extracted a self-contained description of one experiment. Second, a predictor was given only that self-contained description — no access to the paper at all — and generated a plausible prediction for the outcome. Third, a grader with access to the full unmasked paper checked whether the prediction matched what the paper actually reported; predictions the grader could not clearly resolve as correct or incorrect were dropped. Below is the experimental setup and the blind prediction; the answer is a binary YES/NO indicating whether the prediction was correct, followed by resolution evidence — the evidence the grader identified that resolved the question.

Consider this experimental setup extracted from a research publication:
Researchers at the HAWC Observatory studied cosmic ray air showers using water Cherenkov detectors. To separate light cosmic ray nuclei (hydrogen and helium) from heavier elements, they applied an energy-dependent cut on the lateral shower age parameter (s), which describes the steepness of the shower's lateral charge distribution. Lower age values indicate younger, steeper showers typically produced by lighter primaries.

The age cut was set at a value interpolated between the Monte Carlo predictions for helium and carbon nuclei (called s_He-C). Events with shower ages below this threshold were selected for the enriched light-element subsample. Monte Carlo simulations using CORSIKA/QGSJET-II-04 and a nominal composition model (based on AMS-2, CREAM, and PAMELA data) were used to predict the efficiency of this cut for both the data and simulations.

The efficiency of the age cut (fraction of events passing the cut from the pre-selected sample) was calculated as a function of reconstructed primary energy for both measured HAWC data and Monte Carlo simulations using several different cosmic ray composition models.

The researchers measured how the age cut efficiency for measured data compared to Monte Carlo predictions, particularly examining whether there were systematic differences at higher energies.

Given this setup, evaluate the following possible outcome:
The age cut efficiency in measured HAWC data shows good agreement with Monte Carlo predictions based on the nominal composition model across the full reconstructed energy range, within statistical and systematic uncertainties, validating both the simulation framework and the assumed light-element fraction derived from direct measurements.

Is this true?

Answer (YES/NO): NO